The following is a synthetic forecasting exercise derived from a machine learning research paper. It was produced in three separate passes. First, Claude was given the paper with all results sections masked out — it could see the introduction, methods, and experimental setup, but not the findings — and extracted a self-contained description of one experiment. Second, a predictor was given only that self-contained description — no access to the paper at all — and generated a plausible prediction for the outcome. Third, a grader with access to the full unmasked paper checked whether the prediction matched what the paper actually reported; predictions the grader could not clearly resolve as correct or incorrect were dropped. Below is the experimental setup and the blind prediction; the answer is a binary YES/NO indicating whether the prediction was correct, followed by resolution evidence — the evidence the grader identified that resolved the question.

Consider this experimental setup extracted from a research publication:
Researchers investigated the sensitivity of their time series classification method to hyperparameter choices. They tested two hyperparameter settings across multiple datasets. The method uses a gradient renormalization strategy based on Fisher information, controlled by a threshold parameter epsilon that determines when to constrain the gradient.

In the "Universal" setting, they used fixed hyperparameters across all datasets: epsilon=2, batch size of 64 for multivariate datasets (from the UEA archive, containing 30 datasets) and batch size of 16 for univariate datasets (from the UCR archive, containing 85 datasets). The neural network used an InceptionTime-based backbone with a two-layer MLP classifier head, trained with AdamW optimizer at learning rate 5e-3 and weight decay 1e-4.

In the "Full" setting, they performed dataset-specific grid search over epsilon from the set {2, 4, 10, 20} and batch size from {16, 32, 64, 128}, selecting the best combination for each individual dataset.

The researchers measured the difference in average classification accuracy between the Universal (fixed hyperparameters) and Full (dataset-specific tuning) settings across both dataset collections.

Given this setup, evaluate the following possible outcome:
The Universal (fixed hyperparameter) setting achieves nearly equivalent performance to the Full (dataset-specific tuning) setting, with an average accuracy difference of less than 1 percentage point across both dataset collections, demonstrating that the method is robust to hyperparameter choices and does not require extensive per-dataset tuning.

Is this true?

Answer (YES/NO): NO